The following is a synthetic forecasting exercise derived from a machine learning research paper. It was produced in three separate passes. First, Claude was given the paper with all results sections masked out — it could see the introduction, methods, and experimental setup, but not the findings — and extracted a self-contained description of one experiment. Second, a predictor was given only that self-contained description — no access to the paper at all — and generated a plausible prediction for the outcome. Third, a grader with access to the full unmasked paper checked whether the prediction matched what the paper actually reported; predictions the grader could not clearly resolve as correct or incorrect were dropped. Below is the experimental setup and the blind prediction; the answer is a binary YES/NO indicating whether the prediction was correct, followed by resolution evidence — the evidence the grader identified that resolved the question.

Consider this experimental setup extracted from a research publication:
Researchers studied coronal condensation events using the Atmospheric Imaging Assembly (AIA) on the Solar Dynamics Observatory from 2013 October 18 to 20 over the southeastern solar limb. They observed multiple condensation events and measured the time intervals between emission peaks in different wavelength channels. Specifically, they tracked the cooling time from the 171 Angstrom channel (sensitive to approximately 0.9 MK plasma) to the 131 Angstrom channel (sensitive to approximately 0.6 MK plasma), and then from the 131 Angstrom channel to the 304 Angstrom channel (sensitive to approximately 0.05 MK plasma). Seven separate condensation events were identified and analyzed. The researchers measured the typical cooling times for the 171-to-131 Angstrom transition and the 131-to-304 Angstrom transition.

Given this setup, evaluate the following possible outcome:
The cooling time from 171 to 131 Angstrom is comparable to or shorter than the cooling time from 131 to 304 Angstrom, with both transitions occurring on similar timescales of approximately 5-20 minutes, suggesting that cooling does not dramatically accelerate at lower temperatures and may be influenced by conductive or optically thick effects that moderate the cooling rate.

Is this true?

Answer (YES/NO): NO